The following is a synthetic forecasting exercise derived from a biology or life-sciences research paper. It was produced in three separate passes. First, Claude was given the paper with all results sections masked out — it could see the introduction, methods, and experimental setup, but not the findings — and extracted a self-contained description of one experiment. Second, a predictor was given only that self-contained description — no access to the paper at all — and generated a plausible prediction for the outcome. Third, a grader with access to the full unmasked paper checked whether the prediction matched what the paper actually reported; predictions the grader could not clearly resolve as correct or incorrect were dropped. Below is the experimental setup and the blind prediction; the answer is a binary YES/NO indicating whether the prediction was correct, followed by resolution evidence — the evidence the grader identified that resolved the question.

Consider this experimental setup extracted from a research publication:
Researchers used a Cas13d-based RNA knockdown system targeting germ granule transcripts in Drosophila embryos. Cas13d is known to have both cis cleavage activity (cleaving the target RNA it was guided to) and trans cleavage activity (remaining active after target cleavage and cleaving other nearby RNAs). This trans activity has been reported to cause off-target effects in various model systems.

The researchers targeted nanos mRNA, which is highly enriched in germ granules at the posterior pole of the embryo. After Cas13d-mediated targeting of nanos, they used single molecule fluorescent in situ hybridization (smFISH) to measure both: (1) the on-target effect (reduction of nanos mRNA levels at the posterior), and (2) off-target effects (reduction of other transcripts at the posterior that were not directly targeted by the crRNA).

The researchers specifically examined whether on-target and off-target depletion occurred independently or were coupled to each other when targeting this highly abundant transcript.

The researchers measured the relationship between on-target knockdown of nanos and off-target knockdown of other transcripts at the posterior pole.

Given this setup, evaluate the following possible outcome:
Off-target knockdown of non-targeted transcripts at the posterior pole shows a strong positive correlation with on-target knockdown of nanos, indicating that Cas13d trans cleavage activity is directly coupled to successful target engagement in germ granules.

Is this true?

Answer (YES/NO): YES